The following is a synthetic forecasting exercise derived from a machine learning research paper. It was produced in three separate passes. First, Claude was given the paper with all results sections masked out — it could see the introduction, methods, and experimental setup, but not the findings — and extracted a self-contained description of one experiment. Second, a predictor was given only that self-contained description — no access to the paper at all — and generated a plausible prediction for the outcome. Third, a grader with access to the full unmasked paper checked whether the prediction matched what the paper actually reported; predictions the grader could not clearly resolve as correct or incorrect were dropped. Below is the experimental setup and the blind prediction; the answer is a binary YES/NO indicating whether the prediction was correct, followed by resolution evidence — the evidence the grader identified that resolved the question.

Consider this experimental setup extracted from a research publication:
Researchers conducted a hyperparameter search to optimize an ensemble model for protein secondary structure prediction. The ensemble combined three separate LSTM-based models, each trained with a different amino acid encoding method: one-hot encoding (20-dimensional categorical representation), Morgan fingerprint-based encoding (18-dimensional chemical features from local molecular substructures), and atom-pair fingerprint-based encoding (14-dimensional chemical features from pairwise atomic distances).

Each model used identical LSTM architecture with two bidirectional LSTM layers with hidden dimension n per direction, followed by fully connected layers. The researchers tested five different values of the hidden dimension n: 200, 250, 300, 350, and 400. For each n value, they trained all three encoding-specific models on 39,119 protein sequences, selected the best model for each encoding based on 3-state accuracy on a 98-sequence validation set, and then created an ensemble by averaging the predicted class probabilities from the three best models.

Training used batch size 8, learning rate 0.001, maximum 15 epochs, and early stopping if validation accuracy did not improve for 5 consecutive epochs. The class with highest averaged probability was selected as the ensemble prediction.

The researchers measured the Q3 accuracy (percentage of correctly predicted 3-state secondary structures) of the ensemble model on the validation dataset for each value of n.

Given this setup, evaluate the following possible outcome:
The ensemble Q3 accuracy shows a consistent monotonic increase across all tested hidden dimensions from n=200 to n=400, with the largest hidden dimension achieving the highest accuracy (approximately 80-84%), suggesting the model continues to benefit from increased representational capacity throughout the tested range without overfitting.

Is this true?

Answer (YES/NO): NO